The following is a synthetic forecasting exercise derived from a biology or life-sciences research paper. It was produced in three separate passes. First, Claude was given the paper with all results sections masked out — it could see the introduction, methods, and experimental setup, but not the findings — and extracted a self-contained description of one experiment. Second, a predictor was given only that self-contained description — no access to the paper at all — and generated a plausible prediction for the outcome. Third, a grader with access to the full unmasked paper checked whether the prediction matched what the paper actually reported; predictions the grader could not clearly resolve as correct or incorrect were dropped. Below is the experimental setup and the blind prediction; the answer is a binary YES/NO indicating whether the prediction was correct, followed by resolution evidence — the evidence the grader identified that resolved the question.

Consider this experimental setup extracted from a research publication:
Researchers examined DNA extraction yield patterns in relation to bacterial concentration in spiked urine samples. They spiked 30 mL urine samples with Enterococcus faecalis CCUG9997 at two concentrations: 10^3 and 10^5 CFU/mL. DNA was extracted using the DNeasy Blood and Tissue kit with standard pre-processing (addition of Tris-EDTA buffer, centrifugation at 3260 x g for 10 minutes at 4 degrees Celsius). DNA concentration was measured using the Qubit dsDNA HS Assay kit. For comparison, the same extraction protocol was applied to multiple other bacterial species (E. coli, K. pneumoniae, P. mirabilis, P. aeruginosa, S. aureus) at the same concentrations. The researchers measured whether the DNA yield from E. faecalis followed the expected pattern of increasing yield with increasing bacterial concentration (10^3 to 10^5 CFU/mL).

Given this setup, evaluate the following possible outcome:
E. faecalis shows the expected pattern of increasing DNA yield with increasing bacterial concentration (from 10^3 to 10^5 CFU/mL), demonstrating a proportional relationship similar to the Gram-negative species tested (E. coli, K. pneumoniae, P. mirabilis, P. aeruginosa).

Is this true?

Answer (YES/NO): NO